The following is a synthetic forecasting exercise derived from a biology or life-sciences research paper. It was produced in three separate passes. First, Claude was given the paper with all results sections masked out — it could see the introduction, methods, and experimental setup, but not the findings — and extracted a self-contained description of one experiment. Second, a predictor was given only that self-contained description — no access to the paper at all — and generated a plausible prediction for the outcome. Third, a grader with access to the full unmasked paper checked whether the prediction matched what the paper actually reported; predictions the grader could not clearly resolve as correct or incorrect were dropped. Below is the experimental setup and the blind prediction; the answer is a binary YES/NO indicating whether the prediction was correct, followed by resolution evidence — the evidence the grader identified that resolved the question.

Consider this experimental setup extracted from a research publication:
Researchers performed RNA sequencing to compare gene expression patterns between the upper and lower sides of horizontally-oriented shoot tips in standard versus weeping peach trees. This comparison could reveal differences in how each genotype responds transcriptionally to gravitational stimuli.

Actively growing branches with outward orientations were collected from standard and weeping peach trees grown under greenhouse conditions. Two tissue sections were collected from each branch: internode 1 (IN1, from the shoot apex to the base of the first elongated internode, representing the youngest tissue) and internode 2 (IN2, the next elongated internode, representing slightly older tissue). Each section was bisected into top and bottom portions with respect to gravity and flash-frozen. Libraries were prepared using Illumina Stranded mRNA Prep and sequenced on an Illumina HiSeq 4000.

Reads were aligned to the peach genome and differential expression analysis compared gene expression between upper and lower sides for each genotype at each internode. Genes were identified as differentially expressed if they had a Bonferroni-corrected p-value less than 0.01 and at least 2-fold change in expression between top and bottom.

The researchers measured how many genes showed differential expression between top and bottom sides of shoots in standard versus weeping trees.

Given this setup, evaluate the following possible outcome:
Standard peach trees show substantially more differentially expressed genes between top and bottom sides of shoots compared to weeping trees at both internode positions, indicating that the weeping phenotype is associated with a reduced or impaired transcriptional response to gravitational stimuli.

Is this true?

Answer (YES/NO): NO